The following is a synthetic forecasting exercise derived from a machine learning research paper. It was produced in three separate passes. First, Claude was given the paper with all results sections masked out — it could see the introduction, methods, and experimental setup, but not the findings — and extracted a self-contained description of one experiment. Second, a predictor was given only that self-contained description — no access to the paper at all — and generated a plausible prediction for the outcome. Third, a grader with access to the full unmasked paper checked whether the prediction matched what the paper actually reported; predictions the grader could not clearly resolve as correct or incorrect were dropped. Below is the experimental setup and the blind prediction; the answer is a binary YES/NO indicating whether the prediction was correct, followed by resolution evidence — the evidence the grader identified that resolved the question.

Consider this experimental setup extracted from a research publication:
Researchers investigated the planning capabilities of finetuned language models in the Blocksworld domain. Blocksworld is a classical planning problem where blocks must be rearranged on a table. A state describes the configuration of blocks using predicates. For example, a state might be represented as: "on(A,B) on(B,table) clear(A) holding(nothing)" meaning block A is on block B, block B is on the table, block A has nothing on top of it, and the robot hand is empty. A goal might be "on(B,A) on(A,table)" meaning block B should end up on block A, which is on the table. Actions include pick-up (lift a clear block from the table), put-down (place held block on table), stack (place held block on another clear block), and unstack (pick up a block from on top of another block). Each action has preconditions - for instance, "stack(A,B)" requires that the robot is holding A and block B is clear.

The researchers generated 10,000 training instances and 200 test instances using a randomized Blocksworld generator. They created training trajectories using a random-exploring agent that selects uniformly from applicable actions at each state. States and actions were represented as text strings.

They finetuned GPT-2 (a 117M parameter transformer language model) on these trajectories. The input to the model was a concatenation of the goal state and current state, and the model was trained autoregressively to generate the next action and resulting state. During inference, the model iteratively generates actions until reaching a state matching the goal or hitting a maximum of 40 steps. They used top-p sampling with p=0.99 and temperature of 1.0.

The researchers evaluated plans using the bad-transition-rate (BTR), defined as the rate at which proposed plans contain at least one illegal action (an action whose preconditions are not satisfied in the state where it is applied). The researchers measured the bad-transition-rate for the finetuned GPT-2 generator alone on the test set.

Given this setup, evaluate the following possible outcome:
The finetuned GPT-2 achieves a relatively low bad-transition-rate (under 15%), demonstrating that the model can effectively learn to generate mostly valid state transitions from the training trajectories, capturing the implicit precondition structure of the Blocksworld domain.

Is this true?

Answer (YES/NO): NO